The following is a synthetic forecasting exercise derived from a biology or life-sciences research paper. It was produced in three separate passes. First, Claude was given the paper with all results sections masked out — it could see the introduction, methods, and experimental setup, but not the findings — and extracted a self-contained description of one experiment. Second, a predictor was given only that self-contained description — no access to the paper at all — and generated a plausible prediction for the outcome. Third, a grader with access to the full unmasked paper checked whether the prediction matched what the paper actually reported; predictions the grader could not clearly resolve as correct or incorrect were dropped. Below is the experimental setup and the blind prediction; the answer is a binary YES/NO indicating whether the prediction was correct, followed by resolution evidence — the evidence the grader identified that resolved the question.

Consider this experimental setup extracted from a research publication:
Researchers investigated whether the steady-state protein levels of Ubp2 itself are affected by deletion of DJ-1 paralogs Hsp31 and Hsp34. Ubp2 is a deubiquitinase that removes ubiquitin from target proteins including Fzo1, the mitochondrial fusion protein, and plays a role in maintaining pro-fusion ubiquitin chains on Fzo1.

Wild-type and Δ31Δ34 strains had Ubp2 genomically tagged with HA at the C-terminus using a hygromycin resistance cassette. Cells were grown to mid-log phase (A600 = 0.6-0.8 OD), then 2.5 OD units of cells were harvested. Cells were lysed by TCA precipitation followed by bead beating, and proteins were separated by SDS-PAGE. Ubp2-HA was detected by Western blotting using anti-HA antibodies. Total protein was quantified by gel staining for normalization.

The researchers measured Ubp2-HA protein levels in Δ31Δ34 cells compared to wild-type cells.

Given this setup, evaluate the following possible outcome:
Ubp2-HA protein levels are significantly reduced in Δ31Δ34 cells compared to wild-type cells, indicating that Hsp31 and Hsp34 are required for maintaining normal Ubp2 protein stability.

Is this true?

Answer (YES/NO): NO